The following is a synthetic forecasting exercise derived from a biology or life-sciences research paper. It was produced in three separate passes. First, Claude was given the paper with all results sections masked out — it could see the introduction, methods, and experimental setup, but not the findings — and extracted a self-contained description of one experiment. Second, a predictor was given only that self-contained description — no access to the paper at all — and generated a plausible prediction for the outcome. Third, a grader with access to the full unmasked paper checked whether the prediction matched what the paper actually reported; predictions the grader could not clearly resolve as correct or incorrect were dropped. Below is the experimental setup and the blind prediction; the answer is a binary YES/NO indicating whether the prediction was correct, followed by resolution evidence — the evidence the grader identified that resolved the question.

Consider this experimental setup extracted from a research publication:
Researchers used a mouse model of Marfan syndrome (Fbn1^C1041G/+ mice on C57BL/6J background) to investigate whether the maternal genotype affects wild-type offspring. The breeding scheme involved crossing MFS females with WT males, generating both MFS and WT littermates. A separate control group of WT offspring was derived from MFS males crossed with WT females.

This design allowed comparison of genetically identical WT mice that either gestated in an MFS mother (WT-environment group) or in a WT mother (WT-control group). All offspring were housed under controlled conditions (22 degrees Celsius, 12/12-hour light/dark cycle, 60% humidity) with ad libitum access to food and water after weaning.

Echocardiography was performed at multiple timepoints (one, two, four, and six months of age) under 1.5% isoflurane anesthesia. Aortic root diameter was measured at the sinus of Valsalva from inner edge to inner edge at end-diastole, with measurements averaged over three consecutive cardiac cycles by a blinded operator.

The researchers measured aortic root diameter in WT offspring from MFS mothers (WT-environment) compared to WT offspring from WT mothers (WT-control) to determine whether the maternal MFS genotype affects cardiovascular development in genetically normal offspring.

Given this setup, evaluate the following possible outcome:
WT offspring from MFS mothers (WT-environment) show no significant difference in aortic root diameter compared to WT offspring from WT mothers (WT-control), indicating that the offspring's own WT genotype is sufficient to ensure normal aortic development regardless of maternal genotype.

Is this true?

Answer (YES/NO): NO